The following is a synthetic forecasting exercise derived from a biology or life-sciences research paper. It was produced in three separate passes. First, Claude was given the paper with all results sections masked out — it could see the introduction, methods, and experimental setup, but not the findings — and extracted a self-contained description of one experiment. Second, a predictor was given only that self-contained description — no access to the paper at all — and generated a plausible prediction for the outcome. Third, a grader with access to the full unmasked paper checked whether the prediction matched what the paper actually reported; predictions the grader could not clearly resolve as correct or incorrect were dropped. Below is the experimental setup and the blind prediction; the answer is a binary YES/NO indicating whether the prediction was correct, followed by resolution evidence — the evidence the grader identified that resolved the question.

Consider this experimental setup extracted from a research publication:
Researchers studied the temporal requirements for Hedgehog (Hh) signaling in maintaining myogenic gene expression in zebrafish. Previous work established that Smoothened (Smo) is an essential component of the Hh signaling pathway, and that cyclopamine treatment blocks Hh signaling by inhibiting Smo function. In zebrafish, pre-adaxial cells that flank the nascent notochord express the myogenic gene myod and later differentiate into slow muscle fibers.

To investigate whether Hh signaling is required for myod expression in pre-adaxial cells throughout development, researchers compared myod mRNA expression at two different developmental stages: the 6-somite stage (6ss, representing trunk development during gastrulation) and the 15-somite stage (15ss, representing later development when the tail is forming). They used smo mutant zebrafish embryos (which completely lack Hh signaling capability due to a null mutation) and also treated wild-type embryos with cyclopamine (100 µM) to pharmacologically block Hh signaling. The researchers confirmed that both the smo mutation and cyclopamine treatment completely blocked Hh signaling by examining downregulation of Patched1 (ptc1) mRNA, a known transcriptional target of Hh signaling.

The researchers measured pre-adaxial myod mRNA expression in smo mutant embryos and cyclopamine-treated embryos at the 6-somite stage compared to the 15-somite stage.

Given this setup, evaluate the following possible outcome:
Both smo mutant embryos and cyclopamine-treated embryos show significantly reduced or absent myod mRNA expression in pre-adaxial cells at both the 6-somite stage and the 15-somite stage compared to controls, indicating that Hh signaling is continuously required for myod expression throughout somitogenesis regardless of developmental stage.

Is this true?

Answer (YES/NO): NO